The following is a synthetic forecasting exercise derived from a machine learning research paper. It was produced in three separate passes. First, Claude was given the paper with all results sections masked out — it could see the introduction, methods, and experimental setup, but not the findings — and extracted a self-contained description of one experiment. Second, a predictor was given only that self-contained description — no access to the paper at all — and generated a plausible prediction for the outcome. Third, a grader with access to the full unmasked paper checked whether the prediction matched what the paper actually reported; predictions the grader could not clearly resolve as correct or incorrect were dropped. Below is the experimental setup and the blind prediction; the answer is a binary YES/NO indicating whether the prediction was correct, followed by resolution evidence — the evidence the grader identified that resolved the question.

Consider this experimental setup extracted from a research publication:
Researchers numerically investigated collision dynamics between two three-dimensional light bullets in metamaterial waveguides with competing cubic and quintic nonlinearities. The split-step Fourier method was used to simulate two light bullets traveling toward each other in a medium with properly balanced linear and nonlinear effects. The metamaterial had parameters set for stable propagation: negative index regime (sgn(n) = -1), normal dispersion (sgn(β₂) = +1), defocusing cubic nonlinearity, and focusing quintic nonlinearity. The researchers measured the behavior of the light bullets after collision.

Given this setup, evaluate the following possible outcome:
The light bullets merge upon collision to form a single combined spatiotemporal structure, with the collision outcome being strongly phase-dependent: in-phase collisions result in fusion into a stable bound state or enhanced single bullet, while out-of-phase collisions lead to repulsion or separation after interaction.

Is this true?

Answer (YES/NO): NO